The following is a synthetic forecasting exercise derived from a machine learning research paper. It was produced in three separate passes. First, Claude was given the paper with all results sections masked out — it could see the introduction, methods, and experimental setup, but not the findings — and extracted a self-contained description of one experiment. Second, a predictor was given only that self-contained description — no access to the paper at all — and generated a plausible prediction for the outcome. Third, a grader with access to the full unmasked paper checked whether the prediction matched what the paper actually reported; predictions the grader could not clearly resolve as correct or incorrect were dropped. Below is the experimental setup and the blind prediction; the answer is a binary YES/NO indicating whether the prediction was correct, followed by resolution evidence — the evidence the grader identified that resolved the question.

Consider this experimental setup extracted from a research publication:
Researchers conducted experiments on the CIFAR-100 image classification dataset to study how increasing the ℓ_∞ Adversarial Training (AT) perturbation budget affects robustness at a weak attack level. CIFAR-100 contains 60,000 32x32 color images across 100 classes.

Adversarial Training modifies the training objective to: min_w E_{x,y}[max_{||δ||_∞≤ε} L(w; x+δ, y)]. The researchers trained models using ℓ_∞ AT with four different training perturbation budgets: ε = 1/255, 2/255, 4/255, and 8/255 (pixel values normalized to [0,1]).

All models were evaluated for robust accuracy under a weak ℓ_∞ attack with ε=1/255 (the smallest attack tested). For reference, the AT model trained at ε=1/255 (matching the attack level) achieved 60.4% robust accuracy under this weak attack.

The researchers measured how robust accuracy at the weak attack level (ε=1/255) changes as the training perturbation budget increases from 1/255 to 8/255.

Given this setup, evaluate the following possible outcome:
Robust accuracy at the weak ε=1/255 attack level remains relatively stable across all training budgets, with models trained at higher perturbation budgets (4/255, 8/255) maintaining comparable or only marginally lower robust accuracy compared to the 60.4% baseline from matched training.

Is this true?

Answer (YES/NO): NO